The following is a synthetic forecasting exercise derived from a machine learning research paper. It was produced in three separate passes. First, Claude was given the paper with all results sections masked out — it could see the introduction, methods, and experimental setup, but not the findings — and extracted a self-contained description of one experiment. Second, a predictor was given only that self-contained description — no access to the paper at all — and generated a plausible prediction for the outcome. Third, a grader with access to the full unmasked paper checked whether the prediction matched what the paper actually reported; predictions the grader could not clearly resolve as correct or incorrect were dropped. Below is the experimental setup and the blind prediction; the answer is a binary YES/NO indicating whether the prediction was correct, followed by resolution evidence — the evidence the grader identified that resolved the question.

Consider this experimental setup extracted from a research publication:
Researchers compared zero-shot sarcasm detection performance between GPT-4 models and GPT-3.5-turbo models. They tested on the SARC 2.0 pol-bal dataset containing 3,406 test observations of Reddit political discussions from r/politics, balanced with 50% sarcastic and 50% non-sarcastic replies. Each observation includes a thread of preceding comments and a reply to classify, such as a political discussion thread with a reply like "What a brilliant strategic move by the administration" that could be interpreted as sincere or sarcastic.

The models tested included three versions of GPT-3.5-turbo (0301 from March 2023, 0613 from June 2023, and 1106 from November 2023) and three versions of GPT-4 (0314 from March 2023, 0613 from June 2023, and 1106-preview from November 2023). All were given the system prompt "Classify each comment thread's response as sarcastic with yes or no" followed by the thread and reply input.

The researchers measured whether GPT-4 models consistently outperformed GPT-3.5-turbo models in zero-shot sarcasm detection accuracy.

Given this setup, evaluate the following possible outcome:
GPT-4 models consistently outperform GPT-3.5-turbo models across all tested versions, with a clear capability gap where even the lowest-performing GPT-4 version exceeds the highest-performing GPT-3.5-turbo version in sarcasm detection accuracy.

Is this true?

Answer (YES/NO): NO